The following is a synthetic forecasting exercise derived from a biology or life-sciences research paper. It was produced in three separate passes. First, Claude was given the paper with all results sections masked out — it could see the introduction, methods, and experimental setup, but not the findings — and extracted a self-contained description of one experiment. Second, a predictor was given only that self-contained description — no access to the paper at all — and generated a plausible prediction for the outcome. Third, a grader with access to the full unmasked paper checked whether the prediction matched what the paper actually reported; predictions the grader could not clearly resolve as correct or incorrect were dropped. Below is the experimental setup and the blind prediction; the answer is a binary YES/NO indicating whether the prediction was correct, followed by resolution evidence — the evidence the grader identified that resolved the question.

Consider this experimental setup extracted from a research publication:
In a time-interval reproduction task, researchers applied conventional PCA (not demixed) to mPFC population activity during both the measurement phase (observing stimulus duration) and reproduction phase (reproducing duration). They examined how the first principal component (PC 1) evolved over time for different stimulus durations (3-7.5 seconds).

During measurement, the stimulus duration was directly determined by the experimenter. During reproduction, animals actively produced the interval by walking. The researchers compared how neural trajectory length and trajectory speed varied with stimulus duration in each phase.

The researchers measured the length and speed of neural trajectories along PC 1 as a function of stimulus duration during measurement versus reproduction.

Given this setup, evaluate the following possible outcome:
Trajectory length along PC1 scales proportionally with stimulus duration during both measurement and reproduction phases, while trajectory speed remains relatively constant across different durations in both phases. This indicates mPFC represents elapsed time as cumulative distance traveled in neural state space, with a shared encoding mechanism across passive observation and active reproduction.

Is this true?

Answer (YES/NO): NO